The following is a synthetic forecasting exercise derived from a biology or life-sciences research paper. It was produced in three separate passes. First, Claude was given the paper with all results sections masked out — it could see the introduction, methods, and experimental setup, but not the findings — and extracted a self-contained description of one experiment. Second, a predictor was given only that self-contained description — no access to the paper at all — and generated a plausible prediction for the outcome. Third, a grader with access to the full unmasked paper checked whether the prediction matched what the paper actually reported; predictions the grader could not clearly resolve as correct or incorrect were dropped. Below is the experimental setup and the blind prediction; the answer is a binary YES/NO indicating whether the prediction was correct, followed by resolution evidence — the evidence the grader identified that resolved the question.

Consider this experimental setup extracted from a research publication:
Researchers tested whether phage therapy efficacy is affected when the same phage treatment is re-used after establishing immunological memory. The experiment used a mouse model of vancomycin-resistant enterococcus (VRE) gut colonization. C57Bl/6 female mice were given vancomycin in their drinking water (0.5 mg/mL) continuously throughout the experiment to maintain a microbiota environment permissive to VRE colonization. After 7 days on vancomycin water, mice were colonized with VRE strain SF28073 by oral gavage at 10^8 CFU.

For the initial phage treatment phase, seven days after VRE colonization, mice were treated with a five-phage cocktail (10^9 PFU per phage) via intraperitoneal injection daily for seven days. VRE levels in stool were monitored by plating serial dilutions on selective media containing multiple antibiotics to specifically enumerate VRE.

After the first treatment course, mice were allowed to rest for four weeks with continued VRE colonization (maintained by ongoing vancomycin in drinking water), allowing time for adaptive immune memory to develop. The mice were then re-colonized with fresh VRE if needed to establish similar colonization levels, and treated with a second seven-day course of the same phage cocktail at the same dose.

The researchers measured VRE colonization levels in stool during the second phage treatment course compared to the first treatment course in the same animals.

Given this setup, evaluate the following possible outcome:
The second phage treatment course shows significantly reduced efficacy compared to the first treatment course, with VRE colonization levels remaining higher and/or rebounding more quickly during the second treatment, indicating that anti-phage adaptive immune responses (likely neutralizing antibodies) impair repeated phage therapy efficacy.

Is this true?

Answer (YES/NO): YES